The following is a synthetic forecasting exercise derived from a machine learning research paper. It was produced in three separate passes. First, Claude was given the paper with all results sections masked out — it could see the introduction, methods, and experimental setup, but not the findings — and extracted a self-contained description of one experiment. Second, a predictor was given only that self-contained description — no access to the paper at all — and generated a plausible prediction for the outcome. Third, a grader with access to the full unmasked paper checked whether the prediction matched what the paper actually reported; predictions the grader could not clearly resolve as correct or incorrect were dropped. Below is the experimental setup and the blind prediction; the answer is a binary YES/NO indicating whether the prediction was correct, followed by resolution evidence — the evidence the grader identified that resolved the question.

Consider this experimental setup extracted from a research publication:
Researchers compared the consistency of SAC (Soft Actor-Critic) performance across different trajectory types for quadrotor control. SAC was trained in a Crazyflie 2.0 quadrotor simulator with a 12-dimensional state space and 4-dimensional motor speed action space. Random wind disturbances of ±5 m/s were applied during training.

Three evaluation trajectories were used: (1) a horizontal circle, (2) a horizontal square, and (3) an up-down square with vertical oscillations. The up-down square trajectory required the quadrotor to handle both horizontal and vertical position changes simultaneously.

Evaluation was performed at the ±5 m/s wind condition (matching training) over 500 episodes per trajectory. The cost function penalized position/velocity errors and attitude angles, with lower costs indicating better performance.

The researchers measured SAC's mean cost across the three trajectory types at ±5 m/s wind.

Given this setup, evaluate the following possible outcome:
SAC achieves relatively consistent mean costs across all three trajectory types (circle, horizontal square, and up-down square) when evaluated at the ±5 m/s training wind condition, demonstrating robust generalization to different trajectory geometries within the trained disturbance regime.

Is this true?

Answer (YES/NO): NO